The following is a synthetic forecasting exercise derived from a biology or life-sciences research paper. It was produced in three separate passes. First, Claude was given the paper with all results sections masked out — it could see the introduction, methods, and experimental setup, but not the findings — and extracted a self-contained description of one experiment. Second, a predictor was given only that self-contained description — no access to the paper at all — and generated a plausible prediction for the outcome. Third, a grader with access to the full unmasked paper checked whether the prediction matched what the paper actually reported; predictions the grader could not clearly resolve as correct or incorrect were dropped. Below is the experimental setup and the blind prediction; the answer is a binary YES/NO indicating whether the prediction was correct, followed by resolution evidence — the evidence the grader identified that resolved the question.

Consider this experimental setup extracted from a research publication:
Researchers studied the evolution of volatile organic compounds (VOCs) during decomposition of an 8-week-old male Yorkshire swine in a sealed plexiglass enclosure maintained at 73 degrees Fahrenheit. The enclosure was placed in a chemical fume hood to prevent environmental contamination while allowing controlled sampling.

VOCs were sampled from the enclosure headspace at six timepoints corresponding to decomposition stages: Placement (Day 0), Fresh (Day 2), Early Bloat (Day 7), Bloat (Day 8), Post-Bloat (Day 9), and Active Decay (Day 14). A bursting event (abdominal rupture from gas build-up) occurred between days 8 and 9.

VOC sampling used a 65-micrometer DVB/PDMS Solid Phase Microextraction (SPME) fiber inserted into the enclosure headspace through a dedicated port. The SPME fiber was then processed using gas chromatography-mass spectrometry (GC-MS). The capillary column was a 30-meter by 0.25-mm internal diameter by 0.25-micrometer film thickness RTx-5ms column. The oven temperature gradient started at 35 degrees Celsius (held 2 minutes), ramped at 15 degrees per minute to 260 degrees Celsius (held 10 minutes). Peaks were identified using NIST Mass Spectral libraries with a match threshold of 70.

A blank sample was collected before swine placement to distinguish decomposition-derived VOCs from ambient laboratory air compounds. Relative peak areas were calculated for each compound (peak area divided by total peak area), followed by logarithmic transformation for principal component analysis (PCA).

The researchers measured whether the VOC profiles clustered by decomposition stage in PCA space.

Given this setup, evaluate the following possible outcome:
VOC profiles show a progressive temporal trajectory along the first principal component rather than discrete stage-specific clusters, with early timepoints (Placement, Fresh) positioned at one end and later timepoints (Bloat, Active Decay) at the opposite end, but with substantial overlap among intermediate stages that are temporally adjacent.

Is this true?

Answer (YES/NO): NO